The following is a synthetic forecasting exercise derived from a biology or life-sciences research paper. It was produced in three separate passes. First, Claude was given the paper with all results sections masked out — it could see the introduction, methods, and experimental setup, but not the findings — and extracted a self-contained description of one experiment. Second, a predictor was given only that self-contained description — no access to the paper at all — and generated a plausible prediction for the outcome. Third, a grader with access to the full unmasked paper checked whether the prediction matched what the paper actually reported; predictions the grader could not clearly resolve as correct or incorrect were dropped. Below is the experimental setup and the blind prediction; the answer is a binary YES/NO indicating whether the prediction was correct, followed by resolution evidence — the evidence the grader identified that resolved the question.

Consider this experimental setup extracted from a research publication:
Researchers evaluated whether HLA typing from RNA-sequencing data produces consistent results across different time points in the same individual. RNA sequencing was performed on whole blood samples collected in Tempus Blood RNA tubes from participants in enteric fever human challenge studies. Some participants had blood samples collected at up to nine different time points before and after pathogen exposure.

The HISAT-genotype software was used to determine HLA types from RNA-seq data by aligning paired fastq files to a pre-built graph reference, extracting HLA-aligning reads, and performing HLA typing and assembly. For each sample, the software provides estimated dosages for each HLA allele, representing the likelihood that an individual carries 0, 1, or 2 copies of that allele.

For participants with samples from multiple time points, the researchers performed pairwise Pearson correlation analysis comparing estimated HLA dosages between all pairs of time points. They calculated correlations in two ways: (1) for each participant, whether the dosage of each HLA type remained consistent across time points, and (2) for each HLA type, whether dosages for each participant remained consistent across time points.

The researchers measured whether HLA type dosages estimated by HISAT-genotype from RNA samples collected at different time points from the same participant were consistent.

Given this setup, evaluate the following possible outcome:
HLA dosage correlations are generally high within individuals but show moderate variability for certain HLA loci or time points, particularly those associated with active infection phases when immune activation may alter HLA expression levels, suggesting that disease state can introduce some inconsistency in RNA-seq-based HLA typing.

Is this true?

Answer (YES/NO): NO